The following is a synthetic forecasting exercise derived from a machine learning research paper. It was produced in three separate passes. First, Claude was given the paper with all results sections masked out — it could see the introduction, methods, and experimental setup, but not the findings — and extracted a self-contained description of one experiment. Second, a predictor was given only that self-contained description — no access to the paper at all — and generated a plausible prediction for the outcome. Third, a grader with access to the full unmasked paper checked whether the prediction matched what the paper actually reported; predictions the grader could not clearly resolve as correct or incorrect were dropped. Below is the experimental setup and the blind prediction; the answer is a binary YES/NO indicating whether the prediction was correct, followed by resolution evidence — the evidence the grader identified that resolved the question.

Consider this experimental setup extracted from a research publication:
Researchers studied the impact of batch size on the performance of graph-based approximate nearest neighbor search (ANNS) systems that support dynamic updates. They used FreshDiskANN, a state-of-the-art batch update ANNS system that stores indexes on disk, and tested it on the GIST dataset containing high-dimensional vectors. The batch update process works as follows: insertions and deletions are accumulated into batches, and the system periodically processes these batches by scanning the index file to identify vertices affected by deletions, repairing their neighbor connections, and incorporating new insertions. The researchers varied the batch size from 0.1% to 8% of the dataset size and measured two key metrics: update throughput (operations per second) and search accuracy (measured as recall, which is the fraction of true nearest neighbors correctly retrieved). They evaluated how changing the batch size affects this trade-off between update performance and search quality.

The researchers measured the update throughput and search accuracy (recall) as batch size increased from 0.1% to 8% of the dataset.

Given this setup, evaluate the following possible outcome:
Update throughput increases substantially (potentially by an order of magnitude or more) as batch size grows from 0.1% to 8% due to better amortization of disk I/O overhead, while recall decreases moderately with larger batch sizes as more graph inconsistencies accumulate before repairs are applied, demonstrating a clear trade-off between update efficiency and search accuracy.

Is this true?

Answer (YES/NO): NO